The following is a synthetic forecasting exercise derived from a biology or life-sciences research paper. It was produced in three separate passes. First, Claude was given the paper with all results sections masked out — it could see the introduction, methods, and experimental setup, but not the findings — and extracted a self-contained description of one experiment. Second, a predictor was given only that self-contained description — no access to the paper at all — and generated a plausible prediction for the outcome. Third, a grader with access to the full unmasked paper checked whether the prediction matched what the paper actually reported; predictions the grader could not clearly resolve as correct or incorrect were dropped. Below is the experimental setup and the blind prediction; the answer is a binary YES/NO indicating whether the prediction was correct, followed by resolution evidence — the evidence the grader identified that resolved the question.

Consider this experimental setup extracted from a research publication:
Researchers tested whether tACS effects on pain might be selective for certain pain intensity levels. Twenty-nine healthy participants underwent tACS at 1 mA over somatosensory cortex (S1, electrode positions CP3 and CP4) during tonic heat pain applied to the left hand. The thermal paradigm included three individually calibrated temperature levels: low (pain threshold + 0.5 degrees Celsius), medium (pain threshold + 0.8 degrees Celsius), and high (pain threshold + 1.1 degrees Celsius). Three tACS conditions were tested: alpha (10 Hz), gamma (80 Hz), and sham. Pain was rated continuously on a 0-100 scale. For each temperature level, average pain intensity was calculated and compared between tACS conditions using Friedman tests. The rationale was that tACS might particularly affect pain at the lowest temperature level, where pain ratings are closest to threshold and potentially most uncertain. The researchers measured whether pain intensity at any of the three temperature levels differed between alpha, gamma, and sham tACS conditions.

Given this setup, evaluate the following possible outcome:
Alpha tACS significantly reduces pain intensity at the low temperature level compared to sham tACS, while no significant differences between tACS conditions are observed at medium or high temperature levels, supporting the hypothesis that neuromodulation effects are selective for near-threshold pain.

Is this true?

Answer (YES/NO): NO